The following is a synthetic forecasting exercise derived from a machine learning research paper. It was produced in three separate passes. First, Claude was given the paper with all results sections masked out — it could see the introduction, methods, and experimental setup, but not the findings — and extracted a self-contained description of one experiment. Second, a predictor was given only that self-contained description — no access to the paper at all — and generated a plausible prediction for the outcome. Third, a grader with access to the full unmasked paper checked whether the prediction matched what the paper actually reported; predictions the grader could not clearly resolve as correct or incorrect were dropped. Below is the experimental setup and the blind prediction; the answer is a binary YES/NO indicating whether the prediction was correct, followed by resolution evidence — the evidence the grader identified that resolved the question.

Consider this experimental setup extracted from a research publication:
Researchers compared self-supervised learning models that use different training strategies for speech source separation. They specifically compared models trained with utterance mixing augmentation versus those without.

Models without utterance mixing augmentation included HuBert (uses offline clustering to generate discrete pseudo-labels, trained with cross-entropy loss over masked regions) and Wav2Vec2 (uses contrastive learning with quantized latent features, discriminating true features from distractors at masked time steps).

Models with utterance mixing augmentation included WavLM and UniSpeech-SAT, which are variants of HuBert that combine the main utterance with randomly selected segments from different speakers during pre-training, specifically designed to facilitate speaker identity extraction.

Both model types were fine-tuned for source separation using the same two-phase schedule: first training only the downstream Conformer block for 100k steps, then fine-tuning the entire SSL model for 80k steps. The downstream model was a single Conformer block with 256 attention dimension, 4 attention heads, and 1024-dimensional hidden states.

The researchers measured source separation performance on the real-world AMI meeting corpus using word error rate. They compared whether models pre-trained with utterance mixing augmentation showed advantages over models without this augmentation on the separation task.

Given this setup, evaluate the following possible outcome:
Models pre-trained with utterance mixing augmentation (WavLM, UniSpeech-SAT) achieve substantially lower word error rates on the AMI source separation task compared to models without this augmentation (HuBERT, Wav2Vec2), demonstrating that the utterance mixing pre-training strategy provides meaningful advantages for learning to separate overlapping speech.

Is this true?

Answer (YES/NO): YES